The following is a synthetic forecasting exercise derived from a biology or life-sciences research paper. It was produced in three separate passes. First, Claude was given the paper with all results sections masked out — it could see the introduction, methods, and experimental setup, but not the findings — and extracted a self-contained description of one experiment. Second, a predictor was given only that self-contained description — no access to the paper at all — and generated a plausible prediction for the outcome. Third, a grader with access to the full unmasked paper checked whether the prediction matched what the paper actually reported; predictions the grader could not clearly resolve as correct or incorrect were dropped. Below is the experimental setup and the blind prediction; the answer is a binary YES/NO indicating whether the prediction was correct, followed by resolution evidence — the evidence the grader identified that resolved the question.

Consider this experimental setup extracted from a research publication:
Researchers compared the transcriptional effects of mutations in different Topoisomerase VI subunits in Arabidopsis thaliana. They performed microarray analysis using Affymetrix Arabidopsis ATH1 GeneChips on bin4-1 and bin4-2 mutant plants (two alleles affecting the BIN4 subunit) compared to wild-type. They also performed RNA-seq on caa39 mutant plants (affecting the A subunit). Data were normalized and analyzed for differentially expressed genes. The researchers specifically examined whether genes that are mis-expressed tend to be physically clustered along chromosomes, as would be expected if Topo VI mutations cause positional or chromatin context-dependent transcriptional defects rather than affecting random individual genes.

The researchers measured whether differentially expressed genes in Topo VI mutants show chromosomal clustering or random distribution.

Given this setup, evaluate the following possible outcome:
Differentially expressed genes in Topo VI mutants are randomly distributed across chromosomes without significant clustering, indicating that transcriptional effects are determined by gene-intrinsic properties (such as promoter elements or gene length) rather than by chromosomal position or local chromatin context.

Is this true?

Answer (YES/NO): NO